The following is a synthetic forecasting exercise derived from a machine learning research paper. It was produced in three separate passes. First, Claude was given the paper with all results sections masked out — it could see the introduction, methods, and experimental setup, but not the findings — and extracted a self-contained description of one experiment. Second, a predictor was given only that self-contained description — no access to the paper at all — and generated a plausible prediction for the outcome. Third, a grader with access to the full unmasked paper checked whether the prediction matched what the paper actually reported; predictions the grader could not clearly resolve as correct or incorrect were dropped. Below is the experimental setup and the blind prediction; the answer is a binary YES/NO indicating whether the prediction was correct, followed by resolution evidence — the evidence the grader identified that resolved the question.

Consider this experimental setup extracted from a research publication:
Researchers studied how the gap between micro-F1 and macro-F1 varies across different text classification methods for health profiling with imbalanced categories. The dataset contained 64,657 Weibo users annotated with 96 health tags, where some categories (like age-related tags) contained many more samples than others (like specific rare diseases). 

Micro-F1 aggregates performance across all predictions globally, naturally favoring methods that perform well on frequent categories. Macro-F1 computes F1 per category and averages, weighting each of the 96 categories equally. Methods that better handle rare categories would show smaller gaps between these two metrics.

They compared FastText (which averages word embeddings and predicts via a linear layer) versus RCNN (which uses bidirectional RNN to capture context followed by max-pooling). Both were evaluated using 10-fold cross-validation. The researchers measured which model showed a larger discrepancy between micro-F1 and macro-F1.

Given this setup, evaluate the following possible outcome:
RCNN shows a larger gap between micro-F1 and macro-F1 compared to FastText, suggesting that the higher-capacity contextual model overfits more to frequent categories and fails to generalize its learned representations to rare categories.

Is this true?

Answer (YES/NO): NO